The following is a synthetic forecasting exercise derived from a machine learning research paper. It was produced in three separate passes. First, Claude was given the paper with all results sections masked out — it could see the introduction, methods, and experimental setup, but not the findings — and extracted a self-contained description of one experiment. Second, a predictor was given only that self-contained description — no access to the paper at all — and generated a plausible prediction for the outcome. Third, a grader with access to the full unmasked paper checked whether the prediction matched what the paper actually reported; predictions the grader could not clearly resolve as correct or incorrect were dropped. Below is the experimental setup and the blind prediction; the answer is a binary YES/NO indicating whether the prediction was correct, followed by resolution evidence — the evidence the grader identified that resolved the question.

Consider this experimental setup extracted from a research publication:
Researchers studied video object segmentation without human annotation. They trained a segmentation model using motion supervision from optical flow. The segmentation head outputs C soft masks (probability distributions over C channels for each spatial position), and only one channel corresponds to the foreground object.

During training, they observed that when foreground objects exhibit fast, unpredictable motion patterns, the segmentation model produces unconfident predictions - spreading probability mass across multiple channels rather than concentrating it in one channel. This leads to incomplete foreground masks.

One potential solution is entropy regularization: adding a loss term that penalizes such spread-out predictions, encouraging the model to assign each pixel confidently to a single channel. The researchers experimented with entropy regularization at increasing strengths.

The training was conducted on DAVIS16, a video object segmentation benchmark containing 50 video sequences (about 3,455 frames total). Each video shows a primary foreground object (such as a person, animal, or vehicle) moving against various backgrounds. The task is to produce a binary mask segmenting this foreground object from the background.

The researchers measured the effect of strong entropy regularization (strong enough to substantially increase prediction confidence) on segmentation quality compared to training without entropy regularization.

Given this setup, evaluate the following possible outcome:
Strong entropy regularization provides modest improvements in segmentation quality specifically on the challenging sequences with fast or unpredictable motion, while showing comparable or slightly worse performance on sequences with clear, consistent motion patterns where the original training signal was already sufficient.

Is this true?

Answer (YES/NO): NO